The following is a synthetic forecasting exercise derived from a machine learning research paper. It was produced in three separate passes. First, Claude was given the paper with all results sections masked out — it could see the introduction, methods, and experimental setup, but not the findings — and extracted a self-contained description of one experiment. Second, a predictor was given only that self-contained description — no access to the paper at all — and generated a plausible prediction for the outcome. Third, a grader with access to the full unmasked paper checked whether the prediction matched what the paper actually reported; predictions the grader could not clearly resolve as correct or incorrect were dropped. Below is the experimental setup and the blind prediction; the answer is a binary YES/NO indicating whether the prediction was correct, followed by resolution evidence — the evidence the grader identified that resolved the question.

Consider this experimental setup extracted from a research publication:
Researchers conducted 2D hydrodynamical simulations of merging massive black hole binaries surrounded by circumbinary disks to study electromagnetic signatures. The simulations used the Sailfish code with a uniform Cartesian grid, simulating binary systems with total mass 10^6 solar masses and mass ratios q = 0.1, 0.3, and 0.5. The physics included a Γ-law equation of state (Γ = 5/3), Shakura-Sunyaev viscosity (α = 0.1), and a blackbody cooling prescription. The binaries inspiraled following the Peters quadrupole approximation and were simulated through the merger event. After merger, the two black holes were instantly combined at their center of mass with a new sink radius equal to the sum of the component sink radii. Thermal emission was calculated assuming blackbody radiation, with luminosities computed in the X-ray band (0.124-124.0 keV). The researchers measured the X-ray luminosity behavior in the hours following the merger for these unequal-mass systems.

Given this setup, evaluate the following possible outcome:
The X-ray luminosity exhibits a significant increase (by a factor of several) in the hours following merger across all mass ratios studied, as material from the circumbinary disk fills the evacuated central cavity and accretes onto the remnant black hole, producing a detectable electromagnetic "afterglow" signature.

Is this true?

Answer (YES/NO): NO